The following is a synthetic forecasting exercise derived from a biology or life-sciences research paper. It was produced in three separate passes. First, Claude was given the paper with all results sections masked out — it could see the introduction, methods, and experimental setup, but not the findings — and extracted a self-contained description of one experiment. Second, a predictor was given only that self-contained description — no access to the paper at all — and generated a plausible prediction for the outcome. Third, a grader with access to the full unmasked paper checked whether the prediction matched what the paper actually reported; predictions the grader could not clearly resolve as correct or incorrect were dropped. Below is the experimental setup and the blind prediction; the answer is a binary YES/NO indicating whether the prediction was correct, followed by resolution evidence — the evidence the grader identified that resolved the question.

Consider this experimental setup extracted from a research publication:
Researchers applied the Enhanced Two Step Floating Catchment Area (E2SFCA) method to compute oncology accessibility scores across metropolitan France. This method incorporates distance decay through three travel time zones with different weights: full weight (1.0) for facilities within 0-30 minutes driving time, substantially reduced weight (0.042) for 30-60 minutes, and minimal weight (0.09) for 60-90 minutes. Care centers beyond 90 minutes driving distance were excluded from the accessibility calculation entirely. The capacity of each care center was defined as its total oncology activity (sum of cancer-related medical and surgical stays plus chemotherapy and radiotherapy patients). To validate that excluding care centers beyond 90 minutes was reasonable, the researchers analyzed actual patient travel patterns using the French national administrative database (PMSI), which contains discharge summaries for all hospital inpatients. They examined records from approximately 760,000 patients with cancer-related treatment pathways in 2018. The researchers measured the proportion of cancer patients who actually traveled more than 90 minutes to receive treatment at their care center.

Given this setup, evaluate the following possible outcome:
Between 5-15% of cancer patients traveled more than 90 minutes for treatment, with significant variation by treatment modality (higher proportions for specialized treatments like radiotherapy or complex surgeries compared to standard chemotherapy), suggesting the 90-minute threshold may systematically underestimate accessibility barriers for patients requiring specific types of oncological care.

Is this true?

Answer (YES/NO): NO